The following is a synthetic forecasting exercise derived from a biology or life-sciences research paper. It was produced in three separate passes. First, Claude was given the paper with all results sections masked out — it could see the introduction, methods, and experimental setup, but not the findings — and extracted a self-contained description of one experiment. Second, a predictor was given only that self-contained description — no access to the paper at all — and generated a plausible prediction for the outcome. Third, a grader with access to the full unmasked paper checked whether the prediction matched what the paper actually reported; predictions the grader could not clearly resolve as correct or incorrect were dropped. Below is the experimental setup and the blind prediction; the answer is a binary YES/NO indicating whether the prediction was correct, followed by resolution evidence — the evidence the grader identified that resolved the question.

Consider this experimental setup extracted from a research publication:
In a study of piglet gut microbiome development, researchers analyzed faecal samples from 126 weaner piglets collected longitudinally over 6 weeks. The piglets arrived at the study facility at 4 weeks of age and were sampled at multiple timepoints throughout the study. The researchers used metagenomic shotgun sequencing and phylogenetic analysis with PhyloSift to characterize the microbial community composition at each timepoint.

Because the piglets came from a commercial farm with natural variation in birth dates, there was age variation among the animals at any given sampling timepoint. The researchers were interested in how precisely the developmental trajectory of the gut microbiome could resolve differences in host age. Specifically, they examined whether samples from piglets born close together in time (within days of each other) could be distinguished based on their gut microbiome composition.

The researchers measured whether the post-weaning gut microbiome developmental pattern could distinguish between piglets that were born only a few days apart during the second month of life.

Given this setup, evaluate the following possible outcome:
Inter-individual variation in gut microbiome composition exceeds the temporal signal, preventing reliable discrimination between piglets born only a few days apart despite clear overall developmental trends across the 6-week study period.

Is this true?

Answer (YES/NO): NO